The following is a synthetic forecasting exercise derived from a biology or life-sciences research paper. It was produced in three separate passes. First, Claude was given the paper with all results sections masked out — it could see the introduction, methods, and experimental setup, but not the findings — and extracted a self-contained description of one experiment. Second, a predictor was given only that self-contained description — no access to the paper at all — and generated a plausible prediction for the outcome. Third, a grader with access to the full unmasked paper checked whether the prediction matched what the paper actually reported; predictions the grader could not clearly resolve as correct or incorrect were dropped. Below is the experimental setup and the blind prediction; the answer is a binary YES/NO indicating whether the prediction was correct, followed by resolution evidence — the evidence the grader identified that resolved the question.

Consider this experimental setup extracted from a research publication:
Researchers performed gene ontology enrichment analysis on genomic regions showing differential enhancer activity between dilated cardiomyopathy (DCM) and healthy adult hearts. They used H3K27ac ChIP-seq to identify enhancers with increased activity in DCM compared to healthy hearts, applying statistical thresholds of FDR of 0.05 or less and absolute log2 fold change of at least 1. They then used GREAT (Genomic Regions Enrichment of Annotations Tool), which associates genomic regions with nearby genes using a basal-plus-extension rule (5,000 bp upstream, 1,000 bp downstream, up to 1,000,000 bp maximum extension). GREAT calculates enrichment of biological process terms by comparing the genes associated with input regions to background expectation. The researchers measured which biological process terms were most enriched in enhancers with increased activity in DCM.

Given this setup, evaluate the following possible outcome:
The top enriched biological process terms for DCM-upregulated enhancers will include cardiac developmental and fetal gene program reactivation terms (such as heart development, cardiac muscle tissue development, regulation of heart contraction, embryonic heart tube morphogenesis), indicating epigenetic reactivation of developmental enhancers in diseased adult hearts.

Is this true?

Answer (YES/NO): NO